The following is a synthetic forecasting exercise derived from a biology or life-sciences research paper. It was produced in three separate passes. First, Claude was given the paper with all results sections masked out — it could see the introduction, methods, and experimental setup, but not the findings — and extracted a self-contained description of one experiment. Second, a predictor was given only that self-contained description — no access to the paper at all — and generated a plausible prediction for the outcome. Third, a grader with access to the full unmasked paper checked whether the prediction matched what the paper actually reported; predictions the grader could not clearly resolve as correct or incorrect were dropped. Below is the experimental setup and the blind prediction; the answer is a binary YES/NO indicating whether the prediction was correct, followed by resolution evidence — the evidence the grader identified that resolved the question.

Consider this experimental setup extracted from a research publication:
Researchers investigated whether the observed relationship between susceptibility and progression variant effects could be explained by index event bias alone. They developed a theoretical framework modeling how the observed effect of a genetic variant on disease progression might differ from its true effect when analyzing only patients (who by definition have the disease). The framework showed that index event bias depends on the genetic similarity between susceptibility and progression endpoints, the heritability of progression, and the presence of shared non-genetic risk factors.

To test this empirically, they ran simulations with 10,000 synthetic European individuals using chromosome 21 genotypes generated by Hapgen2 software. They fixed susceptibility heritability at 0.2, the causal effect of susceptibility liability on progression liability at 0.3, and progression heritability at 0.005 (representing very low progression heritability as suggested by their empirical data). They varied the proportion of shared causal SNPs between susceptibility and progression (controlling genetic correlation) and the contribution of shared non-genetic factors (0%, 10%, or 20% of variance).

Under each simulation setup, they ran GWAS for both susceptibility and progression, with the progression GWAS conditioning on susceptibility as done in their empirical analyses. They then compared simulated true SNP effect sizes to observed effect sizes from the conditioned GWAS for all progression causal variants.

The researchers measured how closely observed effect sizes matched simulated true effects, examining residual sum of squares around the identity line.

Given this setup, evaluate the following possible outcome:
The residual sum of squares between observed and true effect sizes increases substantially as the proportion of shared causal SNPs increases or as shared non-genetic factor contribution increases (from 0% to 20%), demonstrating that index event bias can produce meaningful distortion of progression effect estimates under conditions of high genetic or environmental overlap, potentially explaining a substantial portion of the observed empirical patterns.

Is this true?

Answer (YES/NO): YES